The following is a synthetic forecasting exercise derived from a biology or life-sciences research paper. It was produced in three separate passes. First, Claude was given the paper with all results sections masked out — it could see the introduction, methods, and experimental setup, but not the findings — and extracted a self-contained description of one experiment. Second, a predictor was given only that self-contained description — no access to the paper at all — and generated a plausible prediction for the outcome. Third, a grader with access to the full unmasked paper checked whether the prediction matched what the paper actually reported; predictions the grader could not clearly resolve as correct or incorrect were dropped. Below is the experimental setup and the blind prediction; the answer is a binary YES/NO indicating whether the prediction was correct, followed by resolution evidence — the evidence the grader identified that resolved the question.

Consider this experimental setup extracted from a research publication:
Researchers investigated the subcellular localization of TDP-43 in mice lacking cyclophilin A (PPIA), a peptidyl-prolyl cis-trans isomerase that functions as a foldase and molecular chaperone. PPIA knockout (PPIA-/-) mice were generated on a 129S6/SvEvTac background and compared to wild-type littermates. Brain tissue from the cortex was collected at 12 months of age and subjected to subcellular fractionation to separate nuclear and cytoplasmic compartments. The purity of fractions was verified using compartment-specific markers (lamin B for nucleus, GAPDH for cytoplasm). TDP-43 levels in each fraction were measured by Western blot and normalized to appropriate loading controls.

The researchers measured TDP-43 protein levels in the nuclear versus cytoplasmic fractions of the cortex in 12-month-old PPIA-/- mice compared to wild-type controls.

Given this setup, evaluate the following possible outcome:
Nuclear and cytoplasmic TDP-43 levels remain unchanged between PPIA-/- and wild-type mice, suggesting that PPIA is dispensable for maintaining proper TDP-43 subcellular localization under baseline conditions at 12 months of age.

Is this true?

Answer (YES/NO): NO